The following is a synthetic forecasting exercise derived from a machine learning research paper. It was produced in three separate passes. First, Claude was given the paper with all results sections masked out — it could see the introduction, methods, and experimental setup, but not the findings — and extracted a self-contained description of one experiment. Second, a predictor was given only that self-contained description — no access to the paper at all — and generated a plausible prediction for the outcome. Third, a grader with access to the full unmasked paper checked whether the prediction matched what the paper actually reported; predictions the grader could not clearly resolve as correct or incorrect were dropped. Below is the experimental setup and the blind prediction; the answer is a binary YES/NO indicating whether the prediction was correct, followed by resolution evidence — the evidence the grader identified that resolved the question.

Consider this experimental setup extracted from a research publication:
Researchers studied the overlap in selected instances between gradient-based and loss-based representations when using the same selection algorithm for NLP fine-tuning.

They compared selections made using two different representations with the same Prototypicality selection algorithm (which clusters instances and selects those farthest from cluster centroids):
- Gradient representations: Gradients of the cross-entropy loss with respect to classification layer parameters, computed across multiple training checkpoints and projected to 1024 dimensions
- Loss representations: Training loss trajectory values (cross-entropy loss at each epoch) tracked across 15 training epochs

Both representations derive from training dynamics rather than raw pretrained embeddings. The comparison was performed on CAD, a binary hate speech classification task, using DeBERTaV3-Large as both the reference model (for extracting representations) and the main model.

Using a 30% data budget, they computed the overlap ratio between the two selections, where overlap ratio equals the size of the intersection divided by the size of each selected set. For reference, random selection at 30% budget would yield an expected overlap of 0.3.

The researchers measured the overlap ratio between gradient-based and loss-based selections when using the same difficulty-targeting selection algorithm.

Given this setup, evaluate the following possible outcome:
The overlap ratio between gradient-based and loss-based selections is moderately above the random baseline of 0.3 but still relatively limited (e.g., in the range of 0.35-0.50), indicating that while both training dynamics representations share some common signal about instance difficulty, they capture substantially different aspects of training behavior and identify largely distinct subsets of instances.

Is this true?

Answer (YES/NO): NO